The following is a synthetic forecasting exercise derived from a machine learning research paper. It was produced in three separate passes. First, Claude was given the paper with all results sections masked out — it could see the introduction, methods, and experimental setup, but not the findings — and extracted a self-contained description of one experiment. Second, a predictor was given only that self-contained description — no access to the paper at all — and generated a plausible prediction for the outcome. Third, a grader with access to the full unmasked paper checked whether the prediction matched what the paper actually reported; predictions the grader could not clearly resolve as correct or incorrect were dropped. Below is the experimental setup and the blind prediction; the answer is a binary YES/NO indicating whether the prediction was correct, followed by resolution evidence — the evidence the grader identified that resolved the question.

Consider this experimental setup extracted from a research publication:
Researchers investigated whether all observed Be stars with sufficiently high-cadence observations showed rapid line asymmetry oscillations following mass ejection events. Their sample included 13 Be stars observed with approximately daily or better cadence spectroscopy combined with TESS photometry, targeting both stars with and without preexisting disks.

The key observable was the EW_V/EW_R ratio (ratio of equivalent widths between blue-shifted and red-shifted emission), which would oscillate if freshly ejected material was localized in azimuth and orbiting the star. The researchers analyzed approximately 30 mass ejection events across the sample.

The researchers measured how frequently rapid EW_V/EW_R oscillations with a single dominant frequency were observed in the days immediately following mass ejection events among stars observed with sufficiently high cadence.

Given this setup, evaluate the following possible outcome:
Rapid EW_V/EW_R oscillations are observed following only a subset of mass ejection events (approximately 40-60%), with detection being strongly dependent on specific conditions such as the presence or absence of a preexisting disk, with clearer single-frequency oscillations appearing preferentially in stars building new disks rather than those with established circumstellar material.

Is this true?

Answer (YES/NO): NO